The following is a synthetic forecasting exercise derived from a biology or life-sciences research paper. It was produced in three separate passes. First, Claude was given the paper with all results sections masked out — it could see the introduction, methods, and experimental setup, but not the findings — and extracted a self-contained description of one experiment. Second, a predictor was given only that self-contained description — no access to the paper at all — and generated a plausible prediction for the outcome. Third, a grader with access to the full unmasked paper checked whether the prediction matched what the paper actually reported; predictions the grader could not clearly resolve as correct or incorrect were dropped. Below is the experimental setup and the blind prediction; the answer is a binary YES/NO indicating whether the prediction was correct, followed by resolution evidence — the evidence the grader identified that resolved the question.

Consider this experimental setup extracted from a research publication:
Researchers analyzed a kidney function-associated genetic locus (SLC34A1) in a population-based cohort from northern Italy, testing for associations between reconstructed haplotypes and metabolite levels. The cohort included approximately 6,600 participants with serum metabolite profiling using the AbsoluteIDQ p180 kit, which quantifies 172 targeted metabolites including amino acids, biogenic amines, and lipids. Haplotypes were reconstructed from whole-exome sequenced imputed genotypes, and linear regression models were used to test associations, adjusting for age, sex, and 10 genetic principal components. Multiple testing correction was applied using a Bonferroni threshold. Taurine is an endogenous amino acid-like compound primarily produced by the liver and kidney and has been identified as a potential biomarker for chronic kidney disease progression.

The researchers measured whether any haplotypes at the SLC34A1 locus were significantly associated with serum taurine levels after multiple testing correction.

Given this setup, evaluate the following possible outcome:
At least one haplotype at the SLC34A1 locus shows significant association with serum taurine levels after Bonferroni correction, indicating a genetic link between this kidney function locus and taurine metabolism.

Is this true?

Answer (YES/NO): YES